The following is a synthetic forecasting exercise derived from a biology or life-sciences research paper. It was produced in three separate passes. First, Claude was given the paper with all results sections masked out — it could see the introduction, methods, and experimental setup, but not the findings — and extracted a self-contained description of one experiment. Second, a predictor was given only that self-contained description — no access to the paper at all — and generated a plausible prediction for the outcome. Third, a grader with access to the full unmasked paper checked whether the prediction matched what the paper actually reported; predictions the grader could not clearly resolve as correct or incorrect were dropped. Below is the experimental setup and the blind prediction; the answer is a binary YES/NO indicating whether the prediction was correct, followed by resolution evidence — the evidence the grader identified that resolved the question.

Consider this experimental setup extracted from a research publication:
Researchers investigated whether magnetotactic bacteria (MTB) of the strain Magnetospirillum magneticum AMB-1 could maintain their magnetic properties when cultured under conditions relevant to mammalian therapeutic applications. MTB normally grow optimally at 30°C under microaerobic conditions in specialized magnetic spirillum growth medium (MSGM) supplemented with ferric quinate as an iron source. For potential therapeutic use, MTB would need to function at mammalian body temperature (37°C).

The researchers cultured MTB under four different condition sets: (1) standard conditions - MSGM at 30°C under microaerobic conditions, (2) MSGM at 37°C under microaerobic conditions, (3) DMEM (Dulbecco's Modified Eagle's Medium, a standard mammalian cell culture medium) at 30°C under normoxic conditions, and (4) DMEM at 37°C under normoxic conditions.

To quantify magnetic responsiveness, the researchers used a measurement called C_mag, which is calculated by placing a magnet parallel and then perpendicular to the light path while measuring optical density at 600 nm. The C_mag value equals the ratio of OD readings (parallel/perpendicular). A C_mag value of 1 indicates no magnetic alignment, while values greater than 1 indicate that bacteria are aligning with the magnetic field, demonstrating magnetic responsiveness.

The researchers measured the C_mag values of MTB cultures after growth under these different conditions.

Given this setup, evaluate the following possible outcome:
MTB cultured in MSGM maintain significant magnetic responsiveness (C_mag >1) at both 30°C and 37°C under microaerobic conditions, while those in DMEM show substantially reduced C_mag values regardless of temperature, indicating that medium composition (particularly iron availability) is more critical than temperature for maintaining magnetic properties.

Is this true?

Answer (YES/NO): NO